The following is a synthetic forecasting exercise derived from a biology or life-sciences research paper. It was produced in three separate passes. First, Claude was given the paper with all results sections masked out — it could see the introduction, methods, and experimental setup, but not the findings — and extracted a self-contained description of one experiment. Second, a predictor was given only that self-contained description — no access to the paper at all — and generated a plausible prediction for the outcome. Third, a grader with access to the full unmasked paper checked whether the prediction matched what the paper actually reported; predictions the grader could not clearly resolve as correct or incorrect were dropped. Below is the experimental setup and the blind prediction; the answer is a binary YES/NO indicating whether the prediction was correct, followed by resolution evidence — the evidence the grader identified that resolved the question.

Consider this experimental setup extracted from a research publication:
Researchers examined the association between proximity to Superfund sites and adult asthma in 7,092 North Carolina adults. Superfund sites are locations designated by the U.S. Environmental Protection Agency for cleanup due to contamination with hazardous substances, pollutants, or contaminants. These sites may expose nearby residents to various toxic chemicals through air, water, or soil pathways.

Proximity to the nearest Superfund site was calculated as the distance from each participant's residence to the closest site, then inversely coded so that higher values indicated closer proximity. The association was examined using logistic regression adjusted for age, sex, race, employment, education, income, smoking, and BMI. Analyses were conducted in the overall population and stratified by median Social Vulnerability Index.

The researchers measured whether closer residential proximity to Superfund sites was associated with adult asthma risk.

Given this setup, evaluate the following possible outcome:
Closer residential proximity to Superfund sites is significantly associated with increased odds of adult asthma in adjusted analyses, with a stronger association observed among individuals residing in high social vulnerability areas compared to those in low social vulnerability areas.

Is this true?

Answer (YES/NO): NO